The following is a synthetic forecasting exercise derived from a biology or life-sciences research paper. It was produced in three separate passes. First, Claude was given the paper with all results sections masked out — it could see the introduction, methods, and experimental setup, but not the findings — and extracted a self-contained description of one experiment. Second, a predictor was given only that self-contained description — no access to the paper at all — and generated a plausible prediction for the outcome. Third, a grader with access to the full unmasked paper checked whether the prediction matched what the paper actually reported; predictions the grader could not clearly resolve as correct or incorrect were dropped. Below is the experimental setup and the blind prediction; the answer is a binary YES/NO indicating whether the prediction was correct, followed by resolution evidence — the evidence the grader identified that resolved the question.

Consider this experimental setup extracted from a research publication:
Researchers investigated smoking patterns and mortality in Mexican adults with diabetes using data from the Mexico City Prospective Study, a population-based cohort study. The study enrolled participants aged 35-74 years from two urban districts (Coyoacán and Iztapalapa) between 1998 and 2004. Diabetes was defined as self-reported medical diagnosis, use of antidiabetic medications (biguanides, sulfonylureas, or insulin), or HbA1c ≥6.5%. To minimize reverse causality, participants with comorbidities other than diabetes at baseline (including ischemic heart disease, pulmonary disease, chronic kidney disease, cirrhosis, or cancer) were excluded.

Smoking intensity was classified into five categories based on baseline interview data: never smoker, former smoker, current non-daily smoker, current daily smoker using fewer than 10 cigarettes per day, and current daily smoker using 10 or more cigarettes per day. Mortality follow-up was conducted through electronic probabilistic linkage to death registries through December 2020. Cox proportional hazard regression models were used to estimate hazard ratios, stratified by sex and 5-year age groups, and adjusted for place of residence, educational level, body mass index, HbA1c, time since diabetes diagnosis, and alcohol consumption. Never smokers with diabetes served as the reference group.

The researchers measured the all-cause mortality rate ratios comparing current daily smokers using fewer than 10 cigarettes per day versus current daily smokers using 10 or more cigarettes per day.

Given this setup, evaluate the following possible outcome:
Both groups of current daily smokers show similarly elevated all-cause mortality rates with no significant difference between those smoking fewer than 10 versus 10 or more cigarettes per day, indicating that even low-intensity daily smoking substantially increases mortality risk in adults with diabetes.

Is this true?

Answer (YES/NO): NO